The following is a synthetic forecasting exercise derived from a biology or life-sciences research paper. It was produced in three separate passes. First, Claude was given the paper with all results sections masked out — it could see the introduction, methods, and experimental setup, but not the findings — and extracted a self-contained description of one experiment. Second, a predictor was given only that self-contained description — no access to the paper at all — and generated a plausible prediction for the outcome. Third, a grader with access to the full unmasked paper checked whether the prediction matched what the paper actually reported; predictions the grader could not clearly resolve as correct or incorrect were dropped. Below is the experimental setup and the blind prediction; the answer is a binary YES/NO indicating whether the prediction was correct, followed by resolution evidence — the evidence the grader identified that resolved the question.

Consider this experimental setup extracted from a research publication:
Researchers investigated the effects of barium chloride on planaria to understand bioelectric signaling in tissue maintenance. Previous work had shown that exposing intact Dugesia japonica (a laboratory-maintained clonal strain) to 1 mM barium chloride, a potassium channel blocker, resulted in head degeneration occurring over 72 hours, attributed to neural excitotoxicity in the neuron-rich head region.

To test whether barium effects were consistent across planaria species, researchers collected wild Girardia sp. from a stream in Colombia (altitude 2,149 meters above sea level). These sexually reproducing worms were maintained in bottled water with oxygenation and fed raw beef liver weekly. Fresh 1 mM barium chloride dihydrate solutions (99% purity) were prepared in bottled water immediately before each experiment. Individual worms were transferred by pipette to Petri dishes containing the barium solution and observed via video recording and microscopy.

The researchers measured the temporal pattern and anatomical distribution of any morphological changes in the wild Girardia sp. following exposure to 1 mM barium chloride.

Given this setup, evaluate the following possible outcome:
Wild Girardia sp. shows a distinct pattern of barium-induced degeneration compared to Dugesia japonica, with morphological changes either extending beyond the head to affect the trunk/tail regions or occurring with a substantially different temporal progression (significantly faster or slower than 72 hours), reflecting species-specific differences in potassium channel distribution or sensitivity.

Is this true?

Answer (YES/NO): YES